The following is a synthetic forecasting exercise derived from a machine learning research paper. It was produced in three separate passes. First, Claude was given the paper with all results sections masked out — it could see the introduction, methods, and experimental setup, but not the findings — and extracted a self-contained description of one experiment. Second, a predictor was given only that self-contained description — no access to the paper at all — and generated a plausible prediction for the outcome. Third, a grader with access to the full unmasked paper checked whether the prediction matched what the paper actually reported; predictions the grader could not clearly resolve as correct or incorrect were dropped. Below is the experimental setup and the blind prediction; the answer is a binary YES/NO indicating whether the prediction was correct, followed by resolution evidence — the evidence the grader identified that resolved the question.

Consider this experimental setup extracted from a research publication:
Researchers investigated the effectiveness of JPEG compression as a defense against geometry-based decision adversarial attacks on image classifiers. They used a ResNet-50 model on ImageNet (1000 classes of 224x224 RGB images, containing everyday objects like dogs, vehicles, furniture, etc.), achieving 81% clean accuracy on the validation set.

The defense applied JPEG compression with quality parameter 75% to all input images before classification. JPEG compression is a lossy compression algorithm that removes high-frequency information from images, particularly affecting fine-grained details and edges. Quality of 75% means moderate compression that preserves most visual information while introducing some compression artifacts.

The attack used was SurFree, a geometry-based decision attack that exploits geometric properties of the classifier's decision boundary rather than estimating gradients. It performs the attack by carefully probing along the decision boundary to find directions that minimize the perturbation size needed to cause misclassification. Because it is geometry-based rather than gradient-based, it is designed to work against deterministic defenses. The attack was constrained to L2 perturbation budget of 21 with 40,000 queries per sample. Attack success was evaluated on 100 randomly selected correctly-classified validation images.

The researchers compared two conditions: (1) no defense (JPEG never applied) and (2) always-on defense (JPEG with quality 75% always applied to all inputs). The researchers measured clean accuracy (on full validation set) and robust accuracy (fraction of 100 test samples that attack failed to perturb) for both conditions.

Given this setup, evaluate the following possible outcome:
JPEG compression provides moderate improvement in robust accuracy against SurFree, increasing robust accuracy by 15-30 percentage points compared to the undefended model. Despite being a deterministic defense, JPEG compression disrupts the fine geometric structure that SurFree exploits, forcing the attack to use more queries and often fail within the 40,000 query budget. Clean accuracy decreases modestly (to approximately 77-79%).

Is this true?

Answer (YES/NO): NO